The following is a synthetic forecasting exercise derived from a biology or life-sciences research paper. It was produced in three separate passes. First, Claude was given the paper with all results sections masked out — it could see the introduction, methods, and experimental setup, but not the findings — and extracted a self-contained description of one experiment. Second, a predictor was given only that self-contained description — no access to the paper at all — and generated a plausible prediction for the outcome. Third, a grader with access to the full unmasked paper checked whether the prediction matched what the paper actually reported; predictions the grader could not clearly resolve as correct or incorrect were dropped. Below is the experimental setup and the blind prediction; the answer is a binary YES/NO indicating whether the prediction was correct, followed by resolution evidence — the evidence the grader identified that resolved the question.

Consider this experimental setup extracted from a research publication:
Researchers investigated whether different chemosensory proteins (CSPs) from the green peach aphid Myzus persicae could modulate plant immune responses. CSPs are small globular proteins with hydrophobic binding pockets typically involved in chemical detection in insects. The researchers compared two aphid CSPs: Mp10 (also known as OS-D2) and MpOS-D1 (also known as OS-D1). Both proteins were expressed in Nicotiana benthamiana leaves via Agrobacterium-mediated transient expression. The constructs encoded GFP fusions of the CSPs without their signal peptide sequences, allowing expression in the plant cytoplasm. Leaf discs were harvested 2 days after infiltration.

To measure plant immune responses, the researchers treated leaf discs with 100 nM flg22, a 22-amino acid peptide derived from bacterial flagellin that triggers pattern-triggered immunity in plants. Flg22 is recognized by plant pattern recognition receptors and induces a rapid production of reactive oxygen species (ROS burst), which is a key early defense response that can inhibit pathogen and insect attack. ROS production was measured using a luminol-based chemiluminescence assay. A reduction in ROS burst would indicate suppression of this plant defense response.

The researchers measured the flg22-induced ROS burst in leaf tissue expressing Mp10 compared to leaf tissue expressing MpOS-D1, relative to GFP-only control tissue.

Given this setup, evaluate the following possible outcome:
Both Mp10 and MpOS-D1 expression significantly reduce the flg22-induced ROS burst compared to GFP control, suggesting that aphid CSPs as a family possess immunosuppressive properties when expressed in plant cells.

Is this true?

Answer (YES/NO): NO